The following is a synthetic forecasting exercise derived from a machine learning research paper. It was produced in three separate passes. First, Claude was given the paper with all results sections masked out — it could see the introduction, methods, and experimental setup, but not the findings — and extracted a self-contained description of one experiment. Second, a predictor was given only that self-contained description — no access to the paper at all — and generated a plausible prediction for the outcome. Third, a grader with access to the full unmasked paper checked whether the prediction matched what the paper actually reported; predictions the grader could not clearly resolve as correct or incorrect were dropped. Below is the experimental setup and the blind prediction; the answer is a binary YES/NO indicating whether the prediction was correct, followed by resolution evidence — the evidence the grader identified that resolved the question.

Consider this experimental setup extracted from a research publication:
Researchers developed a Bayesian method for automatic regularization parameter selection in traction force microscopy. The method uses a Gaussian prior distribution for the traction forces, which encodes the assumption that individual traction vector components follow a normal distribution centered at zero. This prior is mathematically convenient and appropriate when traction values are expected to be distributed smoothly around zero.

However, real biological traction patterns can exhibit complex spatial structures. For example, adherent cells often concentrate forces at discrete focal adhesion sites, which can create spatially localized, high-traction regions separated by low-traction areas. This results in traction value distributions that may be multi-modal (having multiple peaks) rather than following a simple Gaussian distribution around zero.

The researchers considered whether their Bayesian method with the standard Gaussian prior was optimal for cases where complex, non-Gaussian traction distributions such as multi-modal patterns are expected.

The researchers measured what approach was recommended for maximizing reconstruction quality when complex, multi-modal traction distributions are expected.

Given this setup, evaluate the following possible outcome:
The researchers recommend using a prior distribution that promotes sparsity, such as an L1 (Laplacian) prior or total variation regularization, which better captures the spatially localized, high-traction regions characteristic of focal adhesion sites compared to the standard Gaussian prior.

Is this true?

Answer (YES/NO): NO